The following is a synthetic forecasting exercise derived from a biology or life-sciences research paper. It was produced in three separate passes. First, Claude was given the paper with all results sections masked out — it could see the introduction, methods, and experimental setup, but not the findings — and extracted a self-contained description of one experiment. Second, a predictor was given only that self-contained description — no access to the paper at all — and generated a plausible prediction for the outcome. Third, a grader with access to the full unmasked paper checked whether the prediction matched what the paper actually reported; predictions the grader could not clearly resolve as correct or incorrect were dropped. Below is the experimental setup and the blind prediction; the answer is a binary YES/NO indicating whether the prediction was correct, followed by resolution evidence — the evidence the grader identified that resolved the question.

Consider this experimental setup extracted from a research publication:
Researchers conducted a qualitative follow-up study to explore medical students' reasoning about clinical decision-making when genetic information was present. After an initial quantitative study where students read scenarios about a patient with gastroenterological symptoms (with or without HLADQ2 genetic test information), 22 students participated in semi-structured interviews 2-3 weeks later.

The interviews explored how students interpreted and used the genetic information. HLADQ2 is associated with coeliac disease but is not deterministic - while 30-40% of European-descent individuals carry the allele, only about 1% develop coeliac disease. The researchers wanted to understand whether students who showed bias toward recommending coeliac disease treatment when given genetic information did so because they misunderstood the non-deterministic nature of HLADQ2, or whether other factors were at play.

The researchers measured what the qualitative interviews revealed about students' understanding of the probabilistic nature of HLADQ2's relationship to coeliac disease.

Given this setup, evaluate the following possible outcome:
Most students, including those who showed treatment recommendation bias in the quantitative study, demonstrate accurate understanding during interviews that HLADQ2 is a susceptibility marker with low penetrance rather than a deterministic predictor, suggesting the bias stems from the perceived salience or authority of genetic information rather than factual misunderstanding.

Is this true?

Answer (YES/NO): YES